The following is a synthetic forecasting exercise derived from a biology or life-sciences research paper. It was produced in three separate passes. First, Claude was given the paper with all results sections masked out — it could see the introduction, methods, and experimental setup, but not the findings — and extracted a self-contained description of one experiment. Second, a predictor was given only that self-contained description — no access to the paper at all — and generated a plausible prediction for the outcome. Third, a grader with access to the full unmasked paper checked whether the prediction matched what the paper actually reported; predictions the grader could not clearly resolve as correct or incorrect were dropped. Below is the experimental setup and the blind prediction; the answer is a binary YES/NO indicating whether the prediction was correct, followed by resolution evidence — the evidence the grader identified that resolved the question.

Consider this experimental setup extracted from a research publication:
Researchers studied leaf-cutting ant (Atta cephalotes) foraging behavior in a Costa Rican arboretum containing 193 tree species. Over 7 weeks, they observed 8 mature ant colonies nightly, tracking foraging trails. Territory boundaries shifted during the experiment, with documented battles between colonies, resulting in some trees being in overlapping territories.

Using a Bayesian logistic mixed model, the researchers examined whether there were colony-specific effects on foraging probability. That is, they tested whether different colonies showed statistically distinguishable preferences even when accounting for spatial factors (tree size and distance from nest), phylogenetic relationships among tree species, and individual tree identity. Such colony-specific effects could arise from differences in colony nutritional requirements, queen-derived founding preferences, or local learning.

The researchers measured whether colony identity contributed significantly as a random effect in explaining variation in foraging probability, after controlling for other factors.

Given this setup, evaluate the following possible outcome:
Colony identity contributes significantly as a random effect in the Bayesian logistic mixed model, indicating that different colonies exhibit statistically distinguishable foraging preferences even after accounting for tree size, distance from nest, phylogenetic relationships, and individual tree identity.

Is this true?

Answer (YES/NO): YES